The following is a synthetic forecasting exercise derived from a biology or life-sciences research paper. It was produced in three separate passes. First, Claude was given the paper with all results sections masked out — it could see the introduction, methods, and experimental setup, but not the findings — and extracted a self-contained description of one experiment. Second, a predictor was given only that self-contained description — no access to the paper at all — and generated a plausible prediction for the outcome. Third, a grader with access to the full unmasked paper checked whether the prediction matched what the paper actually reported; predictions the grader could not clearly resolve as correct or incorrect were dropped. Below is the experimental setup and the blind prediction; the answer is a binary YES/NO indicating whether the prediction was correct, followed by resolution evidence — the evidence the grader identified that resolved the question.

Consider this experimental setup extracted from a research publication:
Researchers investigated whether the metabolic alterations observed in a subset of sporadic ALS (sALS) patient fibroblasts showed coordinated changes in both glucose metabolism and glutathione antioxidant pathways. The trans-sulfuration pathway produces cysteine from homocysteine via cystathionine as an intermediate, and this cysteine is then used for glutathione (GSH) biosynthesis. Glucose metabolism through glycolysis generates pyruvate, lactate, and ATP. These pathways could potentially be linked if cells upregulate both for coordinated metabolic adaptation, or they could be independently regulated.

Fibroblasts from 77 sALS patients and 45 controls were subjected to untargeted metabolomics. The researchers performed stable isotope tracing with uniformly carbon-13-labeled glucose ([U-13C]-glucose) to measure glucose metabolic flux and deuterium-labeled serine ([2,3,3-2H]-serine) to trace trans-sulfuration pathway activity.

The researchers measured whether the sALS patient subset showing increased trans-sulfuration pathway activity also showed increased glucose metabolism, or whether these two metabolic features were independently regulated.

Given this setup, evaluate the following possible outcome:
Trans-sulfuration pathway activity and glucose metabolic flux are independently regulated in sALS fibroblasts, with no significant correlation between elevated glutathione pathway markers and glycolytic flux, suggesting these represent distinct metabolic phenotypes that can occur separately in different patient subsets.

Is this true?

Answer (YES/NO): NO